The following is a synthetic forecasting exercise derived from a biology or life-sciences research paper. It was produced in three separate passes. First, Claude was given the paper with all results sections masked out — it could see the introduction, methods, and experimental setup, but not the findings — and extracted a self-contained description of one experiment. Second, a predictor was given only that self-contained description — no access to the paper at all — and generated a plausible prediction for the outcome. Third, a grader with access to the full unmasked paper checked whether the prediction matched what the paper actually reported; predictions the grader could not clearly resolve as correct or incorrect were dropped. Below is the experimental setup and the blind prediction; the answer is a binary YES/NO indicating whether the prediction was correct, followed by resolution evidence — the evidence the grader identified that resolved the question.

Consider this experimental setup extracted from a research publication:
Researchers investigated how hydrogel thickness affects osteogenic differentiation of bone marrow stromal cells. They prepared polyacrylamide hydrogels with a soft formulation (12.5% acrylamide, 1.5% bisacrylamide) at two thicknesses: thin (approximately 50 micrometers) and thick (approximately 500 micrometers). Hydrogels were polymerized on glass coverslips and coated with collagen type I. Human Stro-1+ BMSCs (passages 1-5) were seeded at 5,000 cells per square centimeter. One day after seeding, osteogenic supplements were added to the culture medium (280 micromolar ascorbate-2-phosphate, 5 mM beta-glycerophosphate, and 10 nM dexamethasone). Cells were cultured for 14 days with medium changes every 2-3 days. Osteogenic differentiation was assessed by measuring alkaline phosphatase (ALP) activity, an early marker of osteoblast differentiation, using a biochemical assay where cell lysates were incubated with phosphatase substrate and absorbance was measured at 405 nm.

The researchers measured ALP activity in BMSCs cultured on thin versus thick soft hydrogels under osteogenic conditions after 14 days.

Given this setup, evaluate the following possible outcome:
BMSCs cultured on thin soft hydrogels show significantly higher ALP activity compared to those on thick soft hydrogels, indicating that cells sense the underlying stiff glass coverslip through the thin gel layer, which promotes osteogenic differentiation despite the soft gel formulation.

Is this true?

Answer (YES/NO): NO